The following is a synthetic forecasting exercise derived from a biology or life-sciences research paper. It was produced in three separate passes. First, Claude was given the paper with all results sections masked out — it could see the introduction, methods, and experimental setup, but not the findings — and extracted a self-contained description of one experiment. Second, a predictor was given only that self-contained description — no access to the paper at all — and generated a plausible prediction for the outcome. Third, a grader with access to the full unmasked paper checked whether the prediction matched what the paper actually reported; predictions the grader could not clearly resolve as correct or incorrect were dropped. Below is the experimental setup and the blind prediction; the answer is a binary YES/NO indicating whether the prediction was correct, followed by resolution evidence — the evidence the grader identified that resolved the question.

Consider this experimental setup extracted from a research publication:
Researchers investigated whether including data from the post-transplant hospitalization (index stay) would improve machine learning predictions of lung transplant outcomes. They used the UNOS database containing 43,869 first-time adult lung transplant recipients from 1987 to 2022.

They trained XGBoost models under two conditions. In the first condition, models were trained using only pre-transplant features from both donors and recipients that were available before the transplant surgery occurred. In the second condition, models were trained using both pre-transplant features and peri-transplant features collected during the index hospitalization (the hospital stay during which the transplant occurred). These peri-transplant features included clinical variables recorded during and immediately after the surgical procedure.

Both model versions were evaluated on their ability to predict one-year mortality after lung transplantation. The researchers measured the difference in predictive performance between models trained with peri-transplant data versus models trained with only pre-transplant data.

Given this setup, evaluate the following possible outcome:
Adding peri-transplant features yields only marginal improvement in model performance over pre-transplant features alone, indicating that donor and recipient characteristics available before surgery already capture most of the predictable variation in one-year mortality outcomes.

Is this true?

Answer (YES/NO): YES